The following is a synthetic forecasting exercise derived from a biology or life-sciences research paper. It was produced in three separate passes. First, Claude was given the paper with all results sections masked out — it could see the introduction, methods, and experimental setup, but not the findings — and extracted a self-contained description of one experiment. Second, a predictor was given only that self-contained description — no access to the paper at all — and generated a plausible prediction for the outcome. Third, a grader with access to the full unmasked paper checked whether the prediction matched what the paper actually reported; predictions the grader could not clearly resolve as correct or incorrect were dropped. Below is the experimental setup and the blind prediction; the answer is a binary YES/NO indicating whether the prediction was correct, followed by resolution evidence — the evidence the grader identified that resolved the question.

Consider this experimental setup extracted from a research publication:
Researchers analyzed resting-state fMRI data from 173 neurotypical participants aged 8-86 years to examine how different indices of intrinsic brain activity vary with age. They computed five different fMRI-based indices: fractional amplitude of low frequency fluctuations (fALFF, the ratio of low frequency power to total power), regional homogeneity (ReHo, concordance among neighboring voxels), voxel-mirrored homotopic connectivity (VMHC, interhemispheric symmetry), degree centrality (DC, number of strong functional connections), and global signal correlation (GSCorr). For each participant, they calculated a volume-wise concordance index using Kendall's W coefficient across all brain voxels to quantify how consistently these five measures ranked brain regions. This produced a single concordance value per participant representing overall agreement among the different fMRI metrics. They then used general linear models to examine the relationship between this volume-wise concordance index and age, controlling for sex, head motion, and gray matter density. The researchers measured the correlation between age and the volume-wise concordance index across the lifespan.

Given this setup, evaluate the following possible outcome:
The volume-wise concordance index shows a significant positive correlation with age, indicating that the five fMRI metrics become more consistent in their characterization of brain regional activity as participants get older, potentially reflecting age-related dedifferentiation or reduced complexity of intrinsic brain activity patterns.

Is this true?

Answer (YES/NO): NO